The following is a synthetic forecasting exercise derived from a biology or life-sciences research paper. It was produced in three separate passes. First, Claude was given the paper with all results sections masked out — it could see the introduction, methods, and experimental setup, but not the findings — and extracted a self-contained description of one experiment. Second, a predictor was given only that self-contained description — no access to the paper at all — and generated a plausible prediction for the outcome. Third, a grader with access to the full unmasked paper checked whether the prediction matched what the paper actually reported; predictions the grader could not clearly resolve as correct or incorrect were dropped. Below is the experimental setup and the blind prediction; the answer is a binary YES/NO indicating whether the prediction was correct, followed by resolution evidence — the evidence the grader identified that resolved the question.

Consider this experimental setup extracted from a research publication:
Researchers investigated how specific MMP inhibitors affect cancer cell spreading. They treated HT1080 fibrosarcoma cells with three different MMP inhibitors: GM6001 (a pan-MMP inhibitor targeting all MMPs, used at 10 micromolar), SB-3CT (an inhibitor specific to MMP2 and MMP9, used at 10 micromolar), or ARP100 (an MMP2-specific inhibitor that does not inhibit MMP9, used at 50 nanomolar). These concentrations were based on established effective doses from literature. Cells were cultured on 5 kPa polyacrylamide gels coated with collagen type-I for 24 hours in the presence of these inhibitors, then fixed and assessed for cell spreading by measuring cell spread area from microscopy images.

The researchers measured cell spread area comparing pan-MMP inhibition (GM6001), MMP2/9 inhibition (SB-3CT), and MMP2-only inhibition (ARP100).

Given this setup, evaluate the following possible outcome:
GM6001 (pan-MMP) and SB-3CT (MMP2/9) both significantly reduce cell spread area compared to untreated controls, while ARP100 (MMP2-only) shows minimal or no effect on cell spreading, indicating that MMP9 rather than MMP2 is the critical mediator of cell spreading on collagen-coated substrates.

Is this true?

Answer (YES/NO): YES